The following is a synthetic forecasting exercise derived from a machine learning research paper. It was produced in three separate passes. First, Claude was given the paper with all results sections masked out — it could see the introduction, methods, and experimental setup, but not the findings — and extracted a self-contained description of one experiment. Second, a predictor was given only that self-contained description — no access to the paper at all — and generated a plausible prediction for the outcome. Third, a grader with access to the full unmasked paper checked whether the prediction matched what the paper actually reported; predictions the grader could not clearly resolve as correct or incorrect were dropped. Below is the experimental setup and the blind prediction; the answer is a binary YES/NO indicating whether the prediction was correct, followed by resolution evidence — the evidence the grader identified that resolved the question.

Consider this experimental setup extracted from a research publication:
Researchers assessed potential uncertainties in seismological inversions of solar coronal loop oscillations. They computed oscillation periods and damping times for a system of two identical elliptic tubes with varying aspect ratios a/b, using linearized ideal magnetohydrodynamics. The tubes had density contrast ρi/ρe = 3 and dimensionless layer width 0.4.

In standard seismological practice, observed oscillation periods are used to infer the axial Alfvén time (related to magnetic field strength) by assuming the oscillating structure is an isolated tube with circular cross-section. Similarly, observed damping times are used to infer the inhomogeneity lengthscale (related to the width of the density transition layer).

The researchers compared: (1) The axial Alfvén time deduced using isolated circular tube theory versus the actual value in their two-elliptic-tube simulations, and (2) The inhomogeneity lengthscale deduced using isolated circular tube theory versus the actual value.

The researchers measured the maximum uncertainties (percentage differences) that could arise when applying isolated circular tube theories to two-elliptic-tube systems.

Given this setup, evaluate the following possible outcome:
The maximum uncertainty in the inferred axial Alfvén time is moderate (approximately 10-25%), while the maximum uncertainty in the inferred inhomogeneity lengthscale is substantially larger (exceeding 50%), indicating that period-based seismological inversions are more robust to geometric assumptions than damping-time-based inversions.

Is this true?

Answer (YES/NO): YES